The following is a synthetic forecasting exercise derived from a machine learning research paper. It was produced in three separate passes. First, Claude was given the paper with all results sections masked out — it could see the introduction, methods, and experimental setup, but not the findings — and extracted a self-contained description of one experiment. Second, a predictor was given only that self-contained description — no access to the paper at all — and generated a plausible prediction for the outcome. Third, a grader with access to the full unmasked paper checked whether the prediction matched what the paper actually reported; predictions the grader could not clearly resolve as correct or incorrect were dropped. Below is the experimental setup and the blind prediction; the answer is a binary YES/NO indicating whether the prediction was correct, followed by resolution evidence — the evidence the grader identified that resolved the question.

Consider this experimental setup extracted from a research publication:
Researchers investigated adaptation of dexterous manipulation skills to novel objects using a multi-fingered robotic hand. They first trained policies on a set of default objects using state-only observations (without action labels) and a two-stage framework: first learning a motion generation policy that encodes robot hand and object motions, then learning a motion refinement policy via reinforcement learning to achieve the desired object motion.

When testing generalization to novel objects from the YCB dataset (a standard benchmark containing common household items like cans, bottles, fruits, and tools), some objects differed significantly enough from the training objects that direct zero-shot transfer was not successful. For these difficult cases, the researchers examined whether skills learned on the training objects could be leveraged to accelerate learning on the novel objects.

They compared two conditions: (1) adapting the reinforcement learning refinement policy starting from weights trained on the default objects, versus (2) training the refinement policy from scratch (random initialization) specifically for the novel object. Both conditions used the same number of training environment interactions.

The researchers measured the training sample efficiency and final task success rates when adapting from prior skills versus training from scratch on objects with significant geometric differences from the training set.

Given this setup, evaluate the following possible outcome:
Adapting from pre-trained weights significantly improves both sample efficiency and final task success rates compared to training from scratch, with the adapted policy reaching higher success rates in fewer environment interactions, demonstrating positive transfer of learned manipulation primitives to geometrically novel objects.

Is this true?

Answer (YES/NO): NO